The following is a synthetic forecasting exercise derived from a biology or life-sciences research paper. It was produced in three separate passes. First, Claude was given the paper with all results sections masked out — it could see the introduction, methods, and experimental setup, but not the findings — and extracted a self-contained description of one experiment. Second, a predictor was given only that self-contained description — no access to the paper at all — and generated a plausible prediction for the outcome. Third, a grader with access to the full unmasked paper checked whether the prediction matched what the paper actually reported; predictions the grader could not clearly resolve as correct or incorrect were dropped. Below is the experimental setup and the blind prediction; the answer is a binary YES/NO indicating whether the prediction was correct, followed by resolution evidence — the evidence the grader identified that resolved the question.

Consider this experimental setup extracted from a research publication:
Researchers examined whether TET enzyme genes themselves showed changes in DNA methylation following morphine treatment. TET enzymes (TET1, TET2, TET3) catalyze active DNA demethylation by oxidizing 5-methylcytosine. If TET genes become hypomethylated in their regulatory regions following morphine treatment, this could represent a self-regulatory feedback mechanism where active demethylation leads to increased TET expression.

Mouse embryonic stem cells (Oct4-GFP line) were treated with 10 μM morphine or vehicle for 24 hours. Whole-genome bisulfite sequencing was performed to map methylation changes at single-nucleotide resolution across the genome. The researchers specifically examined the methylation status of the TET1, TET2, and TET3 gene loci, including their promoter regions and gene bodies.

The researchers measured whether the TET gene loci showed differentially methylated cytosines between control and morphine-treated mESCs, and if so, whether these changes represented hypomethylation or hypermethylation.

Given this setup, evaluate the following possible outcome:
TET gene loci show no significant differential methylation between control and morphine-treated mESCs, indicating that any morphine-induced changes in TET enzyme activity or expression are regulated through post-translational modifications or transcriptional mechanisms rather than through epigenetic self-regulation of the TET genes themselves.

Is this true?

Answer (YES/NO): NO